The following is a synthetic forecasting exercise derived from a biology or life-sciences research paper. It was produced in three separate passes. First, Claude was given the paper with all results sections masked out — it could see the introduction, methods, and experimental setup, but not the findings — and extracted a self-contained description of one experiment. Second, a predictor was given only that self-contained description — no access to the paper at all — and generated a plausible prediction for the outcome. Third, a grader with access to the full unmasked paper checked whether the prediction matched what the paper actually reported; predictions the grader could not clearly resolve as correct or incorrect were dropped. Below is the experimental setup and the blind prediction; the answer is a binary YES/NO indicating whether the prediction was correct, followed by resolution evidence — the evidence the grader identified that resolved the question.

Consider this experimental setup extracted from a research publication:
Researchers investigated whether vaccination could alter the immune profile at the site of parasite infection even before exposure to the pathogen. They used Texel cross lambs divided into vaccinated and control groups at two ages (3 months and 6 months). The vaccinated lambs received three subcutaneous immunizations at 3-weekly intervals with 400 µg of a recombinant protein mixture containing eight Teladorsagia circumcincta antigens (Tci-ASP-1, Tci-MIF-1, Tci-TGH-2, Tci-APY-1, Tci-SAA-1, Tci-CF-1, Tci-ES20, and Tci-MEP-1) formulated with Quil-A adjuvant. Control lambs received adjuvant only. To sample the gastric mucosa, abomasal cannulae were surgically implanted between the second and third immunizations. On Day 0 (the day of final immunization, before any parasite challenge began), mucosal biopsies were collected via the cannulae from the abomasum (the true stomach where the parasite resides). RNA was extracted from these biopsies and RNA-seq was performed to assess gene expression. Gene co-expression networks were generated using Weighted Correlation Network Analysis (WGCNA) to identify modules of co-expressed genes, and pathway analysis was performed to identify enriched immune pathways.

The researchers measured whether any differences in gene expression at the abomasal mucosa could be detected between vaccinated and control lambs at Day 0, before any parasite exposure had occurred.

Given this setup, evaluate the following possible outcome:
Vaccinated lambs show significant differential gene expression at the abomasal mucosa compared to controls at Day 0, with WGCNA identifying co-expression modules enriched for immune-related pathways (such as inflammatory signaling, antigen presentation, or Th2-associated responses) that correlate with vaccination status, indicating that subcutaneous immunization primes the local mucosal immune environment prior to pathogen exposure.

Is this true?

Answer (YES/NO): YES